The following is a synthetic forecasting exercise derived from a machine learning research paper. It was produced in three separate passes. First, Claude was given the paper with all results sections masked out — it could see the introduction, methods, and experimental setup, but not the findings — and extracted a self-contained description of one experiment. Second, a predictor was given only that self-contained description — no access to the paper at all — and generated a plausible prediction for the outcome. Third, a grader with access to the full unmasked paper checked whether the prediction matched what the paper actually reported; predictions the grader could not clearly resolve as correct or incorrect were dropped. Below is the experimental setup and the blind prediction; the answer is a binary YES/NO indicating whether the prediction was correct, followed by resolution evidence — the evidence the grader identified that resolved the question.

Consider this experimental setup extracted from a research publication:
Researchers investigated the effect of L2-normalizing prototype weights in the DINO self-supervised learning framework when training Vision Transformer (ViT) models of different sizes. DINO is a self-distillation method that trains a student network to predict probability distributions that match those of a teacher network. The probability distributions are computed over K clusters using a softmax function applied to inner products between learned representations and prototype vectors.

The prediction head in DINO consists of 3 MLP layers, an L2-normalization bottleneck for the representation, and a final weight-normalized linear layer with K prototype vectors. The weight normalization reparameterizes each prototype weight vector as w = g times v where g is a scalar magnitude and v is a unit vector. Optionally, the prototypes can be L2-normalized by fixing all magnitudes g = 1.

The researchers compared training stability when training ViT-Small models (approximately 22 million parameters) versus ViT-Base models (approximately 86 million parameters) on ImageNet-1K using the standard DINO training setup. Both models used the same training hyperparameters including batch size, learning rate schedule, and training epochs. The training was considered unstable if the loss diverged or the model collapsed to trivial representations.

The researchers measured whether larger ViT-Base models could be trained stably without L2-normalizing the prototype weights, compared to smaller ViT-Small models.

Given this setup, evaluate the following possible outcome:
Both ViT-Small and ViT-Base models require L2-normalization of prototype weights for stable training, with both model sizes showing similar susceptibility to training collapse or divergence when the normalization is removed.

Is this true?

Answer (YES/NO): NO